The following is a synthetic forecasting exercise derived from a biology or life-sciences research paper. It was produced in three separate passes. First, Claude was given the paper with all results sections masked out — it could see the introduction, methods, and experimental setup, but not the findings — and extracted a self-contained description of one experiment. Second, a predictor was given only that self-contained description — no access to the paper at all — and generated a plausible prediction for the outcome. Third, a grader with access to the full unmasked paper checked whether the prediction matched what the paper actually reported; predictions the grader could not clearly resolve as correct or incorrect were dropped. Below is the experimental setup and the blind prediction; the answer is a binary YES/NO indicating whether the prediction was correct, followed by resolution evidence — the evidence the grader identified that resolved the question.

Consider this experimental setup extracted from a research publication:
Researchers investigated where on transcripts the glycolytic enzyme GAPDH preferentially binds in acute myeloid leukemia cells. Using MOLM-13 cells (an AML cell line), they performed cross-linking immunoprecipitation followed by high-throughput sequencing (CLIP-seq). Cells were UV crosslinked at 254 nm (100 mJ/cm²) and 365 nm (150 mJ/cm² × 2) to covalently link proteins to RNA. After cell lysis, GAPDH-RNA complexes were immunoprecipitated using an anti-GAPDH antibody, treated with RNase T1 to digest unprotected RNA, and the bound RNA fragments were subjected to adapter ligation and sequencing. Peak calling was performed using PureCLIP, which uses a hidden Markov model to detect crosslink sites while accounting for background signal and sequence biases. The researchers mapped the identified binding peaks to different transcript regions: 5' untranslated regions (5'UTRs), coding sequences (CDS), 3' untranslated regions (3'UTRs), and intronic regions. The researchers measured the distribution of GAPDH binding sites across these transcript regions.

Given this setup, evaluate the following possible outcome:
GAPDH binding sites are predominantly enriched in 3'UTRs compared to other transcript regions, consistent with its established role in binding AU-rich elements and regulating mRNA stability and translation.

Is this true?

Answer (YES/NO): NO